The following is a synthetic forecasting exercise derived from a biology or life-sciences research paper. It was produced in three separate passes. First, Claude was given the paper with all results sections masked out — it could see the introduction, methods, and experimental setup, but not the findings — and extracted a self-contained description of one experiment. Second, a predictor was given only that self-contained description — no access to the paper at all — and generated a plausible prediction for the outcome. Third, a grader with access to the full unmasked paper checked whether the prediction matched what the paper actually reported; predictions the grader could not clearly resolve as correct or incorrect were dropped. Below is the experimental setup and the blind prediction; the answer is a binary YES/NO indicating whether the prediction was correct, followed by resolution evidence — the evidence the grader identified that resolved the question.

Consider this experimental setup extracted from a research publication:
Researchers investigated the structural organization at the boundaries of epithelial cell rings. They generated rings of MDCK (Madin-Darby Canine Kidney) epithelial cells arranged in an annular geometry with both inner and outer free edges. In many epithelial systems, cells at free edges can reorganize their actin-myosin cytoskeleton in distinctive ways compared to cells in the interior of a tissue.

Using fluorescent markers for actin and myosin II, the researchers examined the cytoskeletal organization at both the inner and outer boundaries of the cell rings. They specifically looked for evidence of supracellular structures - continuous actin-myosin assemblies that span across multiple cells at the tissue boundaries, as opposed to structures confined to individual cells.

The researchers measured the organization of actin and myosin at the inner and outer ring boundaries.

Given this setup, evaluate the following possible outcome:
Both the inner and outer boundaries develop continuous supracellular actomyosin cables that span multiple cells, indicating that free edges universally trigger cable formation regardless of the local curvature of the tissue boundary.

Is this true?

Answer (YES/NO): YES